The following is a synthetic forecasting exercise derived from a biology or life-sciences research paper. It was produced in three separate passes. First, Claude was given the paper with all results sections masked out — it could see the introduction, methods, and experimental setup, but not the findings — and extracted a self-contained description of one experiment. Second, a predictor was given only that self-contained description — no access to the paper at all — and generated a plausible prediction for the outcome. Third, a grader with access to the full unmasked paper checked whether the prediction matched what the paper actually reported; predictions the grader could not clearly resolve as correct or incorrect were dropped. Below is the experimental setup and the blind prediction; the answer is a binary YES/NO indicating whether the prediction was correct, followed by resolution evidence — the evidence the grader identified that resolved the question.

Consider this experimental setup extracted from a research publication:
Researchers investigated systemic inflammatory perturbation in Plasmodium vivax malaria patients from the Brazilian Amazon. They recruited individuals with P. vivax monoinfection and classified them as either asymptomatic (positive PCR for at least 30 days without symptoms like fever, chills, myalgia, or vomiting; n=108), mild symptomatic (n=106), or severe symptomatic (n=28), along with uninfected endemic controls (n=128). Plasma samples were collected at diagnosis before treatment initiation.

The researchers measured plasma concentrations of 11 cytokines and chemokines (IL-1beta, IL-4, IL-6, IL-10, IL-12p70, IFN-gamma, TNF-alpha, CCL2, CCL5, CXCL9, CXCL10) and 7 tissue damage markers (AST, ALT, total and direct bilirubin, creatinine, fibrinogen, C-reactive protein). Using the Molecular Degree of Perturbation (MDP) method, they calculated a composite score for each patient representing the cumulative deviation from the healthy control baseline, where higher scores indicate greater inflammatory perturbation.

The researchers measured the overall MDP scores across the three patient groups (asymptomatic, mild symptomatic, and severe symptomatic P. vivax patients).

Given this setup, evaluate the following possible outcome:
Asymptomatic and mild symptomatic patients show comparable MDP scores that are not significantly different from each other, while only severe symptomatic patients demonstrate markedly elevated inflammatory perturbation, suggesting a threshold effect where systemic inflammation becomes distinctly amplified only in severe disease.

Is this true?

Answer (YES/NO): NO